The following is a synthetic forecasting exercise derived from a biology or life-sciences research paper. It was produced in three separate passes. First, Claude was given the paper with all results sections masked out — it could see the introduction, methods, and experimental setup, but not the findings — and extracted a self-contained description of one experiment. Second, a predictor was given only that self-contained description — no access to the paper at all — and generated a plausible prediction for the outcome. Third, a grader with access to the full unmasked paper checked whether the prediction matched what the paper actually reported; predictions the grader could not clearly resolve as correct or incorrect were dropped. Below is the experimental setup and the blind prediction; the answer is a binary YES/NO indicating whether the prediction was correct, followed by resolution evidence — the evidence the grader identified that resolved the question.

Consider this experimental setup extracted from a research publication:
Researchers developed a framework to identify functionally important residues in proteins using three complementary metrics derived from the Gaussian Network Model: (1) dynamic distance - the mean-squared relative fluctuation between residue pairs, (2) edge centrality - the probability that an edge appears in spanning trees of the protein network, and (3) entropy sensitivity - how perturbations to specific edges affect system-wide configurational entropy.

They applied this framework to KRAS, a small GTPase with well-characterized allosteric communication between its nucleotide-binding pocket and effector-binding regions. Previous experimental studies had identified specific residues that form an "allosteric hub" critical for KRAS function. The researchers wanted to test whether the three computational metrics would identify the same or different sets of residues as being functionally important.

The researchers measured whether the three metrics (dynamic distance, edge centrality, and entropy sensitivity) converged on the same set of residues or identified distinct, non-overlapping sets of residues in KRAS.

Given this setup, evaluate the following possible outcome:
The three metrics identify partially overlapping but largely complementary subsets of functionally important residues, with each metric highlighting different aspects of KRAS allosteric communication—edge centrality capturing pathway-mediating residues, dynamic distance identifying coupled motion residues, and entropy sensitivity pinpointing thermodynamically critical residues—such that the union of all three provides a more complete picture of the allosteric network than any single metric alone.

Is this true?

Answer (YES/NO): NO